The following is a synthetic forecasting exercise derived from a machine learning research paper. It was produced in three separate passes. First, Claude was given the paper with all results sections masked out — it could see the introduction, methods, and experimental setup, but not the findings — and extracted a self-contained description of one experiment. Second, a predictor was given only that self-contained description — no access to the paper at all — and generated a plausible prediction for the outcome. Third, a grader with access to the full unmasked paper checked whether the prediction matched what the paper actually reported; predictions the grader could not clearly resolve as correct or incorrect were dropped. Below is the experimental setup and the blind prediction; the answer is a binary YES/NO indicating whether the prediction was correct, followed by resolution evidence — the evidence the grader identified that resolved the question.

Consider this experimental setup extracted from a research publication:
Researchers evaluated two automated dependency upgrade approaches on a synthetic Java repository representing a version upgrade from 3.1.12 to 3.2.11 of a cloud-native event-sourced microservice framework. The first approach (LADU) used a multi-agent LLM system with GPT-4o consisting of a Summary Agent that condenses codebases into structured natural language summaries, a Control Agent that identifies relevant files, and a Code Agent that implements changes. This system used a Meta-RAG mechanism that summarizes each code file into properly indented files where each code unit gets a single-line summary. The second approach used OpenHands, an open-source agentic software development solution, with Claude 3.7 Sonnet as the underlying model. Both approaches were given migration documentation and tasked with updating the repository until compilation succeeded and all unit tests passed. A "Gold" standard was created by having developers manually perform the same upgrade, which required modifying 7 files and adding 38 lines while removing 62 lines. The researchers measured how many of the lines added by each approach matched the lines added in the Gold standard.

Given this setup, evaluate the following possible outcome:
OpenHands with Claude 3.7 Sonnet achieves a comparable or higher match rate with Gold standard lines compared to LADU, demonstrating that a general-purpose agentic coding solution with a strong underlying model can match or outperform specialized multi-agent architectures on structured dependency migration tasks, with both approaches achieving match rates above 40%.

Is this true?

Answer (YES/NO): NO